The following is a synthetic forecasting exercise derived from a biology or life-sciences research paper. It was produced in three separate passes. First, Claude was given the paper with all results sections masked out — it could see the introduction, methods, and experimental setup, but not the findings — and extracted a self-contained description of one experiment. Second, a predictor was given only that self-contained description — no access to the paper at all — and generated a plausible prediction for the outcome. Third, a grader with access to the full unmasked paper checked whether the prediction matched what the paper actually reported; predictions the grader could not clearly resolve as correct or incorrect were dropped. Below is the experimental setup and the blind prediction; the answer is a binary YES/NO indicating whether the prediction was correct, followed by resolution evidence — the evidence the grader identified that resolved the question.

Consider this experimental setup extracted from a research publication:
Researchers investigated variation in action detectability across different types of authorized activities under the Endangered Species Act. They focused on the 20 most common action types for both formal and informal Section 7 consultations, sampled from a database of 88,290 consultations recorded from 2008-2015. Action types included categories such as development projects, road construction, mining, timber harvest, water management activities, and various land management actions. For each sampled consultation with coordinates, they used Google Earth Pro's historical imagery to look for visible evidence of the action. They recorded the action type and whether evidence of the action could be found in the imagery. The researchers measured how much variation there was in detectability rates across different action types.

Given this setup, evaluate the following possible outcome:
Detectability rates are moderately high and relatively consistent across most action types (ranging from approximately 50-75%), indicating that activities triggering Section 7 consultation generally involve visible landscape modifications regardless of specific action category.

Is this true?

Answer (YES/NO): NO